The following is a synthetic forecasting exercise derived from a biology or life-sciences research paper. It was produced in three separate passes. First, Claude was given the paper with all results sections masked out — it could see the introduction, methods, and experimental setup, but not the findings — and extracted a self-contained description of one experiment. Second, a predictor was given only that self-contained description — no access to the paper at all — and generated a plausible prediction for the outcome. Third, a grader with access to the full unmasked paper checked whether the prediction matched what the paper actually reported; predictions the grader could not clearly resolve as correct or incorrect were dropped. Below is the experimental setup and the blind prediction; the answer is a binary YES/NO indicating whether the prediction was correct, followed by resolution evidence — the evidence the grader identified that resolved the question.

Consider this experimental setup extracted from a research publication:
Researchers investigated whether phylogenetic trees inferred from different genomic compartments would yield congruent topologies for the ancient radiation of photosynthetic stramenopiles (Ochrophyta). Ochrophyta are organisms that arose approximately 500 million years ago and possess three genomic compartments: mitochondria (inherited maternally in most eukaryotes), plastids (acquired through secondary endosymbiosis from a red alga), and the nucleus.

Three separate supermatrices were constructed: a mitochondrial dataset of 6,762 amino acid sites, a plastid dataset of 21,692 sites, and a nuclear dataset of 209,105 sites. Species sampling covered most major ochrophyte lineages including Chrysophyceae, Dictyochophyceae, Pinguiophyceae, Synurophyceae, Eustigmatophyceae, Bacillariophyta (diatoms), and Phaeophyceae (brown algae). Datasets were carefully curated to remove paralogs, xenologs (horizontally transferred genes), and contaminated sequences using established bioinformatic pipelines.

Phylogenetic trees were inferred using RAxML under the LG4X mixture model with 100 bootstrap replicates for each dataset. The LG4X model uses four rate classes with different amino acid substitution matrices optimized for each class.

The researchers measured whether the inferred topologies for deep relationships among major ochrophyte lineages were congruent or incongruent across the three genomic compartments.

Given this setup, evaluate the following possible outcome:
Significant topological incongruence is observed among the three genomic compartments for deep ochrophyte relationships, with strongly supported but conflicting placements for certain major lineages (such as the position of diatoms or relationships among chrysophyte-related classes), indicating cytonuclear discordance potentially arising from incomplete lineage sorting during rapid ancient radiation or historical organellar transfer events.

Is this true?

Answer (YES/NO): NO